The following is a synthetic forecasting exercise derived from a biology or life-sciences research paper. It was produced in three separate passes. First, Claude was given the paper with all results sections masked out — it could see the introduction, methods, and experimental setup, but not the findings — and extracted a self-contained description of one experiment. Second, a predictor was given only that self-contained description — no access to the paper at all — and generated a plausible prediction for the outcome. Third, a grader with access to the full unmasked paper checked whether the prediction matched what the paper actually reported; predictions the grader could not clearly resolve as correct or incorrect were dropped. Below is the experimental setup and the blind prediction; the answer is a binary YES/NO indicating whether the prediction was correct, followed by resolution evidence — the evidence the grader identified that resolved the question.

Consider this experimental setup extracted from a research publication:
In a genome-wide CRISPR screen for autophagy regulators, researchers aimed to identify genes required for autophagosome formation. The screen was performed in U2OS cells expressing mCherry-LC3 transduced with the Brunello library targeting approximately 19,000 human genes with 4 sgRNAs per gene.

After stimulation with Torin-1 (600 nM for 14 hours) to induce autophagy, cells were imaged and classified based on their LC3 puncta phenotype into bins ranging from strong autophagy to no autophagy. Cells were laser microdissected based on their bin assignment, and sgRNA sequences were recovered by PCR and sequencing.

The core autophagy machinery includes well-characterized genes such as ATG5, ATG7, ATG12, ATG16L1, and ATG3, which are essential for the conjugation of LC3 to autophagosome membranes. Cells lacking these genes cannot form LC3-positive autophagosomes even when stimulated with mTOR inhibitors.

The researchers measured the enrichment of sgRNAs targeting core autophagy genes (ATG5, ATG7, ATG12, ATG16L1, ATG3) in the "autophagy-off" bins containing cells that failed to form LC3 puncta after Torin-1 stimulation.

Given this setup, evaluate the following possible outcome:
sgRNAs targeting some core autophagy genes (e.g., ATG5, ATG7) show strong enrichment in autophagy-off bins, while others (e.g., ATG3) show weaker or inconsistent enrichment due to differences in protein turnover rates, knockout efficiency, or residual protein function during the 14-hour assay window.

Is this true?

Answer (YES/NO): NO